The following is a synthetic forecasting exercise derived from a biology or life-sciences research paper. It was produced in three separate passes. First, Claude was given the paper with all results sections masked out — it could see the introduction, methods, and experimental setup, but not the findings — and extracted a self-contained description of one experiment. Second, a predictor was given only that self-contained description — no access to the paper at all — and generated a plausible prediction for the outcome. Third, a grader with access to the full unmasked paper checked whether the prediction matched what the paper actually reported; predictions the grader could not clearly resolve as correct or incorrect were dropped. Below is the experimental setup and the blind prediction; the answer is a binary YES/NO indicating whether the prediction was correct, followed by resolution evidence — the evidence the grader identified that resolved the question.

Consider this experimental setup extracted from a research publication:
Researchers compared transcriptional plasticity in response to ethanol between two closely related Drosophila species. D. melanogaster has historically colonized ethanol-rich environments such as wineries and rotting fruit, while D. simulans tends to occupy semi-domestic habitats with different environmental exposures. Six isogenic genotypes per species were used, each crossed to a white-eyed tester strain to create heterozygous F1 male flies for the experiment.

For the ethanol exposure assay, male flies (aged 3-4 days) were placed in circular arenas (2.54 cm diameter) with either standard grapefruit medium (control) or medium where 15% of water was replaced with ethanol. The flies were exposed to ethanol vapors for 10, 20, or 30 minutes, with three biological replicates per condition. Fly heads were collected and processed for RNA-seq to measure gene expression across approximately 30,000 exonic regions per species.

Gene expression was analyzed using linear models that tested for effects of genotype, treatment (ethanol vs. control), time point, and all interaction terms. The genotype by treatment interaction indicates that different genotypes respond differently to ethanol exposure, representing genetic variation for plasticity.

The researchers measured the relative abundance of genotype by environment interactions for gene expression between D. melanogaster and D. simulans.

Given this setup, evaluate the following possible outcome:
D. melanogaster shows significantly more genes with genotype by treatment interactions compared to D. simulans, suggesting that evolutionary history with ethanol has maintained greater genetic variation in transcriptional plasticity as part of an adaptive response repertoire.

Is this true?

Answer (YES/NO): NO